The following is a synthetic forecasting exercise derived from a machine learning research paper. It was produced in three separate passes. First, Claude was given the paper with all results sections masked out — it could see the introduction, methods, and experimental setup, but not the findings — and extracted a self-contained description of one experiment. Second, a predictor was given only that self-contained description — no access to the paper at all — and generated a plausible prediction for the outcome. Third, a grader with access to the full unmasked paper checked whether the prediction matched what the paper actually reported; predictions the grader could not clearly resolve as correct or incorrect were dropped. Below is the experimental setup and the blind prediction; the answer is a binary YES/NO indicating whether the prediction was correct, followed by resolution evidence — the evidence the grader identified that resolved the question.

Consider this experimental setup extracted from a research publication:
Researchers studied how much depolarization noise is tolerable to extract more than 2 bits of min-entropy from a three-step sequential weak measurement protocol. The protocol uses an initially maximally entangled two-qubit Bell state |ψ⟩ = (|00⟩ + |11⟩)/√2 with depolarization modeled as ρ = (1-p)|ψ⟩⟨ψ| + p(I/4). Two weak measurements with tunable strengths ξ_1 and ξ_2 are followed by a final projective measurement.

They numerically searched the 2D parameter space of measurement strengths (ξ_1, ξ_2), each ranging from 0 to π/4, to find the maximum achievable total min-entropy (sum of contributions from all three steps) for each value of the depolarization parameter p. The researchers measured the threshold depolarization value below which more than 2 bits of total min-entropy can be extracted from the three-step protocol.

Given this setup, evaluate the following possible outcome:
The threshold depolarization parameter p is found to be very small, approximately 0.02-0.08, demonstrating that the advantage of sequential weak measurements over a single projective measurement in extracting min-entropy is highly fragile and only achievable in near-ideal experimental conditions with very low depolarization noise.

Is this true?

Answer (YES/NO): NO